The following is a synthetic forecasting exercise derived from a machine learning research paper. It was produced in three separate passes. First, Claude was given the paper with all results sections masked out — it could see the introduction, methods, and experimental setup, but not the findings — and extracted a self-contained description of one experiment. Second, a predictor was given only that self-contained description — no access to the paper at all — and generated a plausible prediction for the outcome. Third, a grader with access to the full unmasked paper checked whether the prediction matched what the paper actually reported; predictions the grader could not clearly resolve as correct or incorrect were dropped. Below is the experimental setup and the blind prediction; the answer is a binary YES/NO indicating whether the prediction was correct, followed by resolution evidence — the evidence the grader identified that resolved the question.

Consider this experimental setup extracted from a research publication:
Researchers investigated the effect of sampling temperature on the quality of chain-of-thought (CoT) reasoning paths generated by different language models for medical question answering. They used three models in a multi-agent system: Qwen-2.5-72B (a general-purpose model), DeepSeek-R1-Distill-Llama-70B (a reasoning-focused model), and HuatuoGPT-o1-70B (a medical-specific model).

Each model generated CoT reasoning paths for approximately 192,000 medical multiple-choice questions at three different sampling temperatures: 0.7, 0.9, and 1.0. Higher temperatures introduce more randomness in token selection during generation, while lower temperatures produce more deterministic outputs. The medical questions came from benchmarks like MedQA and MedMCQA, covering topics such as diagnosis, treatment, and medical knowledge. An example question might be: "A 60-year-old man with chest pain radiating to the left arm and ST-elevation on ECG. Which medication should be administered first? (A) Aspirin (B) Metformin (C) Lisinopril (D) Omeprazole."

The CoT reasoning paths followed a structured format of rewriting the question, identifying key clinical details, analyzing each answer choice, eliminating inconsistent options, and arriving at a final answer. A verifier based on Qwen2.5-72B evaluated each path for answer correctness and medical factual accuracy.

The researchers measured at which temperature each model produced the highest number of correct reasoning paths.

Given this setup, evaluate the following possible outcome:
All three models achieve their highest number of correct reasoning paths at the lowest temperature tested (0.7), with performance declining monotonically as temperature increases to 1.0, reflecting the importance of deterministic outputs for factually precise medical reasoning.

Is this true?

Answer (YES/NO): NO